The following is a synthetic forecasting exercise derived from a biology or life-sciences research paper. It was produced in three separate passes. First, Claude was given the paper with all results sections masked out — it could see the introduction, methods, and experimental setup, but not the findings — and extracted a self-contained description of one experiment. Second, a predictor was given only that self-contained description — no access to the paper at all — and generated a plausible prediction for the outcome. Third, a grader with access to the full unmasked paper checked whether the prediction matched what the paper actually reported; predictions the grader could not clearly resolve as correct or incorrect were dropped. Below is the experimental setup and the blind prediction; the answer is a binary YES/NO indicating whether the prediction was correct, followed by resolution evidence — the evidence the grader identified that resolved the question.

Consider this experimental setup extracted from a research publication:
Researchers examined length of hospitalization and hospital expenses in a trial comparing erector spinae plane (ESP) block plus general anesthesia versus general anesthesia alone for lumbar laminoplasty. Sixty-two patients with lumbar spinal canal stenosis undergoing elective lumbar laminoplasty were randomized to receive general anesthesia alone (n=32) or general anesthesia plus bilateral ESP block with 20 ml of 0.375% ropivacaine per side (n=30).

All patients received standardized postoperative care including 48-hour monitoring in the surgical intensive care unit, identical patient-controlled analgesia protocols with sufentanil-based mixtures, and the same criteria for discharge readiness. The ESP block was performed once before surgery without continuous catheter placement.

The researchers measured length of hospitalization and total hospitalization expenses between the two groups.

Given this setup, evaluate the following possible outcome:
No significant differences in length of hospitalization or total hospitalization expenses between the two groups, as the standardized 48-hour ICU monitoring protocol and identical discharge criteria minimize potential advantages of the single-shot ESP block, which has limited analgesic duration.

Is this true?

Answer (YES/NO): YES